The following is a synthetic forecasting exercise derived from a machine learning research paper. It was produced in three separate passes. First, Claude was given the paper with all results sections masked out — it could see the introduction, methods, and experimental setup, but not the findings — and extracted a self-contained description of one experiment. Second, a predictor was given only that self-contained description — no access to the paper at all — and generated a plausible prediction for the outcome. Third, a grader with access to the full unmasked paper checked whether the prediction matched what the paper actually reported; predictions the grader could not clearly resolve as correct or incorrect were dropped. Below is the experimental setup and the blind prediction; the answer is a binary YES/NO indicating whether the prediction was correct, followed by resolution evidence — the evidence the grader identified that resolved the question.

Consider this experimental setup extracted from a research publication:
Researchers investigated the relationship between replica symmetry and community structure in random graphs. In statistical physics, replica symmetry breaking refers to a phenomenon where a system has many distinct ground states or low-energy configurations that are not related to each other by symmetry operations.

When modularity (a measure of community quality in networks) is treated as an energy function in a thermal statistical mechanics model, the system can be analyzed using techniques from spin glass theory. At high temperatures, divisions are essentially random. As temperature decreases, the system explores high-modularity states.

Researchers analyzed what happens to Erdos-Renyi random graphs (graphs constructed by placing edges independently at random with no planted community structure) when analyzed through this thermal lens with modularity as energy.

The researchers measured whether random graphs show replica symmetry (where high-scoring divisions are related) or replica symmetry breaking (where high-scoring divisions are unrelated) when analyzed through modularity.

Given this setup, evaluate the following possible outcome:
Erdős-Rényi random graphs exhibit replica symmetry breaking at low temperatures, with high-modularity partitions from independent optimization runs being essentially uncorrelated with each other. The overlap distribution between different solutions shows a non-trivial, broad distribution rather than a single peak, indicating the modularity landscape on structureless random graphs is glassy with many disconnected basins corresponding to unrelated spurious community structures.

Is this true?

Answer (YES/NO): YES